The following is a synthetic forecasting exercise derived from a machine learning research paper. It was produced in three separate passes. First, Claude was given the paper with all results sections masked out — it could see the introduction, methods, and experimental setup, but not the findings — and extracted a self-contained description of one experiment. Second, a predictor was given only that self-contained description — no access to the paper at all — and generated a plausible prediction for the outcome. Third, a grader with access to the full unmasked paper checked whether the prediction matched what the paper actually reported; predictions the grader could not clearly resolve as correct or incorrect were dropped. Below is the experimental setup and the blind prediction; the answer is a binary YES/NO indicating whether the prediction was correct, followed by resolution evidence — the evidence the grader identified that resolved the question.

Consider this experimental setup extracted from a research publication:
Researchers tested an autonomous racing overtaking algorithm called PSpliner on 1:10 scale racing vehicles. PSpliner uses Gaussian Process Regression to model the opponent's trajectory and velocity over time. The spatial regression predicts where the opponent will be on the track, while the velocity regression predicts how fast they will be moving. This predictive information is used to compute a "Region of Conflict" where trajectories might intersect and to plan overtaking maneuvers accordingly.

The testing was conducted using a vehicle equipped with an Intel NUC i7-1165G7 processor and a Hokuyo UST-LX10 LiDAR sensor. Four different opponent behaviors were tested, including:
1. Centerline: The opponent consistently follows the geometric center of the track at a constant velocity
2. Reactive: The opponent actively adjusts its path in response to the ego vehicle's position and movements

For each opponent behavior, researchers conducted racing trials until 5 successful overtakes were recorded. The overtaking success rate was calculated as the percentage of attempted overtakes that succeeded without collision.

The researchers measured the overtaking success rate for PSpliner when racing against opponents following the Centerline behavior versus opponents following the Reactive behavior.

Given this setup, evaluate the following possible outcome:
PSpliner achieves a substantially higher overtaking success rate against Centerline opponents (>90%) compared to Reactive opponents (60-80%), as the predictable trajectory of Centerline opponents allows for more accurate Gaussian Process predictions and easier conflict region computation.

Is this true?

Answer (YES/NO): YES